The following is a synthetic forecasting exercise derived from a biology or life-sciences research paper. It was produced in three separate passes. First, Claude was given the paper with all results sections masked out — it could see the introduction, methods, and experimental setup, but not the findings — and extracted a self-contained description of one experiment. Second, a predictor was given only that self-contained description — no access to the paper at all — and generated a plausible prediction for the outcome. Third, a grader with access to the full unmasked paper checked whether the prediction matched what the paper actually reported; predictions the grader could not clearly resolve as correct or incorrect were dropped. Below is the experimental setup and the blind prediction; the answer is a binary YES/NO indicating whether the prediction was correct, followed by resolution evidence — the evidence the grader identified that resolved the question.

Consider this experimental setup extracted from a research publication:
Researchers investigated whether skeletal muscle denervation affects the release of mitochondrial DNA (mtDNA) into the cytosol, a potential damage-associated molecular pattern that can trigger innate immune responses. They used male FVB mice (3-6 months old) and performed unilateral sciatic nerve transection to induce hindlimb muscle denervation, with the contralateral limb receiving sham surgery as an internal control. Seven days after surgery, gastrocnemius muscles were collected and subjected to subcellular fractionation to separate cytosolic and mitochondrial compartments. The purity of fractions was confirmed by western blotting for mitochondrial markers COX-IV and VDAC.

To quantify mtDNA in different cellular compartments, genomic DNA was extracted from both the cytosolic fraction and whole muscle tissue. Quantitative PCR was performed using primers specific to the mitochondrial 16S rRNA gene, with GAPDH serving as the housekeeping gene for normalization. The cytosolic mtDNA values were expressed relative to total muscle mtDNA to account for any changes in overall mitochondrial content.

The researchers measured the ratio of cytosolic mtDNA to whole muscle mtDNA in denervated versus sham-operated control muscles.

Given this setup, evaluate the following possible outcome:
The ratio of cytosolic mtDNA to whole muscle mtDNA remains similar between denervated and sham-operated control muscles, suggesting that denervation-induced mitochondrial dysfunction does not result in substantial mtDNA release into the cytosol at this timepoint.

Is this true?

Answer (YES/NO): YES